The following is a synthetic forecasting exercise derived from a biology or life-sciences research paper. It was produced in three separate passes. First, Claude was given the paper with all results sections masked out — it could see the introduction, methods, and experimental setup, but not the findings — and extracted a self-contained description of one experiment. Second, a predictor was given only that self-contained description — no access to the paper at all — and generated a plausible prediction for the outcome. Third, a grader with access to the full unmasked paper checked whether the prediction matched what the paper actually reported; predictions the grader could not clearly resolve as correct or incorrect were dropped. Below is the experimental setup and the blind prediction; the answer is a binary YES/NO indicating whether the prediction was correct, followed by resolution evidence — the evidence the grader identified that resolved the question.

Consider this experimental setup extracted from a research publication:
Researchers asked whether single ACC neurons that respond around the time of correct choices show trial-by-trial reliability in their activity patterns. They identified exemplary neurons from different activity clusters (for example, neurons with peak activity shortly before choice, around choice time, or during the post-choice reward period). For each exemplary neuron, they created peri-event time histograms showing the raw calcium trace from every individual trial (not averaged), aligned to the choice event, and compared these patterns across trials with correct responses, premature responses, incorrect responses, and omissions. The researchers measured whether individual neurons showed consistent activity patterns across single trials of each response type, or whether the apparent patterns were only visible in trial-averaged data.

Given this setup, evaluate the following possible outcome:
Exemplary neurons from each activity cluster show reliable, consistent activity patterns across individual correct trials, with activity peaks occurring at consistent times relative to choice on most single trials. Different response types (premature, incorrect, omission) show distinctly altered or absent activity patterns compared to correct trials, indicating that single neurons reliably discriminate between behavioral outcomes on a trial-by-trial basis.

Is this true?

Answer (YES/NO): YES